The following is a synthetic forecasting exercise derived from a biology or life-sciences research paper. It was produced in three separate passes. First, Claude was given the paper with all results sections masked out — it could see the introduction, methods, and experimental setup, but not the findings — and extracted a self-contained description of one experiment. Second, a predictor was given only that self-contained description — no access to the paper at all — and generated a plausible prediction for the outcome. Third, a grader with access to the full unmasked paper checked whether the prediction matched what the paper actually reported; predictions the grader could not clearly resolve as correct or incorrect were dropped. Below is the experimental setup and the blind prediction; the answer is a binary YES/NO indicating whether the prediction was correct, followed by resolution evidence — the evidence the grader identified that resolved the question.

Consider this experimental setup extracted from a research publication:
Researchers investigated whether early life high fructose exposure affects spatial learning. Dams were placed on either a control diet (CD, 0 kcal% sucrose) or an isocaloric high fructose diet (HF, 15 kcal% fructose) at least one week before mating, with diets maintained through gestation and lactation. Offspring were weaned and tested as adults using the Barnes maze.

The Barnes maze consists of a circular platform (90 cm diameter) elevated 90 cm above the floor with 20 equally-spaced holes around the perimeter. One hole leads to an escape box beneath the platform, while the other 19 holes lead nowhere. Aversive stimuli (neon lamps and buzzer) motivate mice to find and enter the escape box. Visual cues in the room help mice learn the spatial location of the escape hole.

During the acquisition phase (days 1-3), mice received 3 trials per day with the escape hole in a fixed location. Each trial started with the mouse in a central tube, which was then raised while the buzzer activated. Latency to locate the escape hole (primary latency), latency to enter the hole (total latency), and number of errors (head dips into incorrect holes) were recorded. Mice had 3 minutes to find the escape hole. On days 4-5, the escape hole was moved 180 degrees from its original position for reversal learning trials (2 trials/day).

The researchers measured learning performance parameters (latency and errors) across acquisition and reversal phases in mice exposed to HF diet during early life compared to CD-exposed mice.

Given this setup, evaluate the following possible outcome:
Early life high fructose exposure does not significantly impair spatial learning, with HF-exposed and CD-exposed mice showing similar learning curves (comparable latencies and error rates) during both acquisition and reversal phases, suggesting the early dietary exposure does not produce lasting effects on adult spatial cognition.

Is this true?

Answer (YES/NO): YES